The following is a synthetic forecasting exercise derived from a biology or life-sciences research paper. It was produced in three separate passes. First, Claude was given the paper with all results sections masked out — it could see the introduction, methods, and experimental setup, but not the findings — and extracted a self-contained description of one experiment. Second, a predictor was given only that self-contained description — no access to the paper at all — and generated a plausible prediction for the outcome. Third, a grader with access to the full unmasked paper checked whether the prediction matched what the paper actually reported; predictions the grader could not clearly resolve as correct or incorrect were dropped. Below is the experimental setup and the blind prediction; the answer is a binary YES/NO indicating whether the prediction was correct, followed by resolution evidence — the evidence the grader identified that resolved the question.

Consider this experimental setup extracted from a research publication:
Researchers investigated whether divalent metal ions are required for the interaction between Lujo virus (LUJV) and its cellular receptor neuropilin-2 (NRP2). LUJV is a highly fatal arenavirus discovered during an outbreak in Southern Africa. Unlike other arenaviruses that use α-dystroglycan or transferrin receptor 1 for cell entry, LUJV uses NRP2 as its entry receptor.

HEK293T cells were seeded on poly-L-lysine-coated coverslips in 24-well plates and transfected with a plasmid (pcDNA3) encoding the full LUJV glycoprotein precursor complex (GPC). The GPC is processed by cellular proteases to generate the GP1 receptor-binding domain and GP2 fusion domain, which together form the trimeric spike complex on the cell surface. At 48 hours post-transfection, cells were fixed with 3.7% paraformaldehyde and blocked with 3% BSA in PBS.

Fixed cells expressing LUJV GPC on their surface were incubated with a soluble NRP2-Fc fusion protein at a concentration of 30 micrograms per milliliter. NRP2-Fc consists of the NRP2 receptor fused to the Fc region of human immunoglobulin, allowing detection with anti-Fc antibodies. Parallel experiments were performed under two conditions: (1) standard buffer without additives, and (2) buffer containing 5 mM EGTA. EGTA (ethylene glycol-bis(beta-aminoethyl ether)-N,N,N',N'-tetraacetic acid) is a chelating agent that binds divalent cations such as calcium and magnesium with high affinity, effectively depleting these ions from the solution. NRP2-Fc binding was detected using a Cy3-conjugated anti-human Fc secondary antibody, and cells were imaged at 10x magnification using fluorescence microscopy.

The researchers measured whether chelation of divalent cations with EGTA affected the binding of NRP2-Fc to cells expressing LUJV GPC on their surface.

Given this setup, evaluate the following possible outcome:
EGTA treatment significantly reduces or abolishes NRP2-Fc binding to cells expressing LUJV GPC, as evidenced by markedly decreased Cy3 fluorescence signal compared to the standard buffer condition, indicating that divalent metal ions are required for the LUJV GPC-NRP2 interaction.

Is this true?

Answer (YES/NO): YES